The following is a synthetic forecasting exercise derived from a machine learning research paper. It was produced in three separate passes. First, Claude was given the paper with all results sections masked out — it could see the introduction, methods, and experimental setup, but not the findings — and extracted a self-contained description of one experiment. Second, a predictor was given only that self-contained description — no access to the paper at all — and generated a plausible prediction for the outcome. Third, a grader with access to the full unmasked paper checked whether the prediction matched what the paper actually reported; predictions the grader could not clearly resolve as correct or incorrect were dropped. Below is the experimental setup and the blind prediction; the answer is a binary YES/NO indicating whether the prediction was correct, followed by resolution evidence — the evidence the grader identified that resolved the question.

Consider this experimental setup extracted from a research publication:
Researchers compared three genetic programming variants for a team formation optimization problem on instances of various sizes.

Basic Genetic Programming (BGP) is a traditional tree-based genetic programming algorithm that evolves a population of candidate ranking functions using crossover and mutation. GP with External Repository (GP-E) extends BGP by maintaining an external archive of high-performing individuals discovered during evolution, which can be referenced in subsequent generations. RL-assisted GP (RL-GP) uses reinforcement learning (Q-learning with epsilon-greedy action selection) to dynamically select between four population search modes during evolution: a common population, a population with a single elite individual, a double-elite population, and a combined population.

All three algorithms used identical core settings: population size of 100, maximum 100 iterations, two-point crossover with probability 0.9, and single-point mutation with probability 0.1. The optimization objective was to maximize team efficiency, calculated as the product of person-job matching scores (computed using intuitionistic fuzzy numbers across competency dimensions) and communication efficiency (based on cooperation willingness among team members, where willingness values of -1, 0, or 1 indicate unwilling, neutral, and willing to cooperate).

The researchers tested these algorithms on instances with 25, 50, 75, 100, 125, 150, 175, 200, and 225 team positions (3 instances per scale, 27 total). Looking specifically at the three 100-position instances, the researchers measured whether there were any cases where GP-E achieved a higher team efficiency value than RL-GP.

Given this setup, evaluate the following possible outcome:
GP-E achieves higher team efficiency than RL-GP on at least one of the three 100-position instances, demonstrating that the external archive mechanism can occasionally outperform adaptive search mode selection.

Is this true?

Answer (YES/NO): YES